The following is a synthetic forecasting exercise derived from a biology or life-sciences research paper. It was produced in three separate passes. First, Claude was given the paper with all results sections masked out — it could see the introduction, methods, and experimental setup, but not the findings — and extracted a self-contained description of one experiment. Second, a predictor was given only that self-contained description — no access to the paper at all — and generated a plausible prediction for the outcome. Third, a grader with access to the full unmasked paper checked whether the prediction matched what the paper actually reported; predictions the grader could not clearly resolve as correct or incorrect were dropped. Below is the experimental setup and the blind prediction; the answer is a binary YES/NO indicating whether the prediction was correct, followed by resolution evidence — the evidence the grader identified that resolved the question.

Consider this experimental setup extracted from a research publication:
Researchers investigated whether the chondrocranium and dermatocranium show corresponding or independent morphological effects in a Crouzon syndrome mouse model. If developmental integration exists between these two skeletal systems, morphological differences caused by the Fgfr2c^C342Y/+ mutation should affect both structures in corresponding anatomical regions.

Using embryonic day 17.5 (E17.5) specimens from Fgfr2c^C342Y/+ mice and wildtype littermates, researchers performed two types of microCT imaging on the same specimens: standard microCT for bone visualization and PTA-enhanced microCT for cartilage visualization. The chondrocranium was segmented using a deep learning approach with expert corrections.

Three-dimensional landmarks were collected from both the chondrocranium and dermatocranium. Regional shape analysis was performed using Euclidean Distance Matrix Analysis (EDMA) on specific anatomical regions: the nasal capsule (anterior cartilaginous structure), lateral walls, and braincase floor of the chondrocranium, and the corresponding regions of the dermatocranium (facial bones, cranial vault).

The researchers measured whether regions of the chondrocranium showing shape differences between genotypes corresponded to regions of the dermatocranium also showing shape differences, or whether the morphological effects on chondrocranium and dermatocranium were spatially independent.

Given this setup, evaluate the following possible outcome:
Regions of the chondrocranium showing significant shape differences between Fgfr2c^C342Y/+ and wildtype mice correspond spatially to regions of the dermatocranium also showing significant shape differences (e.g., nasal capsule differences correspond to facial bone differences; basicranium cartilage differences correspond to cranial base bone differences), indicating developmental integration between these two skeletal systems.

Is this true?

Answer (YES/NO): YES